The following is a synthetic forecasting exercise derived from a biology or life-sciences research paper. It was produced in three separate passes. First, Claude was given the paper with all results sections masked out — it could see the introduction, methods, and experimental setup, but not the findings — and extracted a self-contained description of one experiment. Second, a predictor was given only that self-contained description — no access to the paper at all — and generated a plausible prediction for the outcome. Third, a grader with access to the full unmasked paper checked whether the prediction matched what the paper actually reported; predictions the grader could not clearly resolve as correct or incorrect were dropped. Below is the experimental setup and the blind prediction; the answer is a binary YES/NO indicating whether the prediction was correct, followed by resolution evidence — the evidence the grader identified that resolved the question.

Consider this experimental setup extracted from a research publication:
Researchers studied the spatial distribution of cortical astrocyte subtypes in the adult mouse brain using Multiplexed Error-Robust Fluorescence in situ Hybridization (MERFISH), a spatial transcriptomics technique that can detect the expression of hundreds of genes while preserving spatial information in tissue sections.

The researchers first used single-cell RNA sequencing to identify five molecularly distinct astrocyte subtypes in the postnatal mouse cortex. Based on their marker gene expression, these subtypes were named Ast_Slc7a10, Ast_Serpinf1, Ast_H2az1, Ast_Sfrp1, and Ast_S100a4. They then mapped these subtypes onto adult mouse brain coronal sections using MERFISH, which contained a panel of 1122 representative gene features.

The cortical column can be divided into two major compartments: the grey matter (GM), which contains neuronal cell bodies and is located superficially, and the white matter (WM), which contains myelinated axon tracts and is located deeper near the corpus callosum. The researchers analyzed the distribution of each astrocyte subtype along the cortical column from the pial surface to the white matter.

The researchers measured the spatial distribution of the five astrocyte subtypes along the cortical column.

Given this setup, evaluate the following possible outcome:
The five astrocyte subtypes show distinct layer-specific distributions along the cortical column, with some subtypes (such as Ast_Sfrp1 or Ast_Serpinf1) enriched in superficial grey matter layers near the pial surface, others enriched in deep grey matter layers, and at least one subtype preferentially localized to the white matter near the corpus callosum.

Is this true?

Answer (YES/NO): NO